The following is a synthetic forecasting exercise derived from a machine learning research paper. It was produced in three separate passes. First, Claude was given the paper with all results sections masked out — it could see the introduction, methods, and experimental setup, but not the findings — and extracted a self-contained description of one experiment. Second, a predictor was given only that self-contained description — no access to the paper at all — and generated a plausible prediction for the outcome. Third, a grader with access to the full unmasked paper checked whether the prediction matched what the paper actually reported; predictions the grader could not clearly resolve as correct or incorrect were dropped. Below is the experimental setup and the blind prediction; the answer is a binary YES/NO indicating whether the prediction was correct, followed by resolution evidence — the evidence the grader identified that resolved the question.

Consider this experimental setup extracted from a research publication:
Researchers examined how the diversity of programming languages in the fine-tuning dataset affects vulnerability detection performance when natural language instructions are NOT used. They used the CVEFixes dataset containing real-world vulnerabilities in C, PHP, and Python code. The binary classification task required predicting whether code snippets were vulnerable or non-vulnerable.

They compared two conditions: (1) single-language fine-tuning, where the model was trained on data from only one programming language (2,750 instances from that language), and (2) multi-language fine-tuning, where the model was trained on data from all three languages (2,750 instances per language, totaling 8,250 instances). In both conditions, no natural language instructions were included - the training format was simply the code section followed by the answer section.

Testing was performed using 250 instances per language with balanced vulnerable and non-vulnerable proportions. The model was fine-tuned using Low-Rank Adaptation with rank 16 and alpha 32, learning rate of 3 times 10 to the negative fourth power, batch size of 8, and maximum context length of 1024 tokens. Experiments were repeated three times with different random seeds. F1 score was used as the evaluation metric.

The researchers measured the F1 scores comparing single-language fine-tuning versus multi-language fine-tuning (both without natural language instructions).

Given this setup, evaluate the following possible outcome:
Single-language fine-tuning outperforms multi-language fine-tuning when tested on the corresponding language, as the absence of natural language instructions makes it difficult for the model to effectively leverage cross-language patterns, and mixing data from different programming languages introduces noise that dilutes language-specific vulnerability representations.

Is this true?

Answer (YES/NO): YES